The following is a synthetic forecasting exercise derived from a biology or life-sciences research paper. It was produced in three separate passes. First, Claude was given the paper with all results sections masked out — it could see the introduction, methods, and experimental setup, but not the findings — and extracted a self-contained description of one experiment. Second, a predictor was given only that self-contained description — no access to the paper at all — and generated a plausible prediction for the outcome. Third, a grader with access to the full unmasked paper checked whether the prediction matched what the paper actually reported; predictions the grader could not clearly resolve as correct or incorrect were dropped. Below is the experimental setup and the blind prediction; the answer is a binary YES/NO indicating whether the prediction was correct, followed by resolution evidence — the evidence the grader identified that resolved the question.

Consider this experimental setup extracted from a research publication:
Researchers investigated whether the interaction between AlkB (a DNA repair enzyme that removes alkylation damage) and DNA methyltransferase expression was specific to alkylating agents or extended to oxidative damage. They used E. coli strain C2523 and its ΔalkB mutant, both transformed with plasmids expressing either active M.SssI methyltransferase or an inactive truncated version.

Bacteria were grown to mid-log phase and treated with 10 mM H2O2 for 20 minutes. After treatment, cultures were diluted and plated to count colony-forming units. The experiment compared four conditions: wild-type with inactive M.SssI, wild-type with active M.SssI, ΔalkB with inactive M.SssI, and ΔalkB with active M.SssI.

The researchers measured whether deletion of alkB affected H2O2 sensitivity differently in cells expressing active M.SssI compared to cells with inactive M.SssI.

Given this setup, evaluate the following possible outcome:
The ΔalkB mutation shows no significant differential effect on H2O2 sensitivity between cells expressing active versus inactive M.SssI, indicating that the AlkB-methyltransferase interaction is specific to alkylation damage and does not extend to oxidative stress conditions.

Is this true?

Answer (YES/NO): YES